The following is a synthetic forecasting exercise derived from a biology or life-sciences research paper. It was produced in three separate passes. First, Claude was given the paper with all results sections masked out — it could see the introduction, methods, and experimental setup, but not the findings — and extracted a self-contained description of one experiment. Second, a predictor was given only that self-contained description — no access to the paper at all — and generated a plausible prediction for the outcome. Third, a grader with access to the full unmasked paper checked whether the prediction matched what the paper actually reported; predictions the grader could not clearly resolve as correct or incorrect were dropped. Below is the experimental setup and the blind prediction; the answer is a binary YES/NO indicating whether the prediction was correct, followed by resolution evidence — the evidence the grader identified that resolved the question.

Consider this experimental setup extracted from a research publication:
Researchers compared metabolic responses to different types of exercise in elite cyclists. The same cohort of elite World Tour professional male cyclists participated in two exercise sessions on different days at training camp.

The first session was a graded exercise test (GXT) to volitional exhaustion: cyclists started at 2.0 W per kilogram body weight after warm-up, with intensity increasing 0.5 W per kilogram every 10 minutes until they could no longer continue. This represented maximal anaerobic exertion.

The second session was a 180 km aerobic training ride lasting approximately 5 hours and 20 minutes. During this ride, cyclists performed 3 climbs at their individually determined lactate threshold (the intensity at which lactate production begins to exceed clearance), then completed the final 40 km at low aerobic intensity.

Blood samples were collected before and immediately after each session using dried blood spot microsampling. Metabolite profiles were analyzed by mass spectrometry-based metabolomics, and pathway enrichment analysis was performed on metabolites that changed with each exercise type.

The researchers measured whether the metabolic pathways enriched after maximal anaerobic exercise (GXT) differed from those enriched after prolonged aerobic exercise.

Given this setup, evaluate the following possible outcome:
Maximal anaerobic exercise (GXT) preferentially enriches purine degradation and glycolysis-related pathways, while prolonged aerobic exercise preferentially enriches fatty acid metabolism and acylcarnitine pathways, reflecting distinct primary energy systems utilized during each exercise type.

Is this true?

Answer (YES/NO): YES